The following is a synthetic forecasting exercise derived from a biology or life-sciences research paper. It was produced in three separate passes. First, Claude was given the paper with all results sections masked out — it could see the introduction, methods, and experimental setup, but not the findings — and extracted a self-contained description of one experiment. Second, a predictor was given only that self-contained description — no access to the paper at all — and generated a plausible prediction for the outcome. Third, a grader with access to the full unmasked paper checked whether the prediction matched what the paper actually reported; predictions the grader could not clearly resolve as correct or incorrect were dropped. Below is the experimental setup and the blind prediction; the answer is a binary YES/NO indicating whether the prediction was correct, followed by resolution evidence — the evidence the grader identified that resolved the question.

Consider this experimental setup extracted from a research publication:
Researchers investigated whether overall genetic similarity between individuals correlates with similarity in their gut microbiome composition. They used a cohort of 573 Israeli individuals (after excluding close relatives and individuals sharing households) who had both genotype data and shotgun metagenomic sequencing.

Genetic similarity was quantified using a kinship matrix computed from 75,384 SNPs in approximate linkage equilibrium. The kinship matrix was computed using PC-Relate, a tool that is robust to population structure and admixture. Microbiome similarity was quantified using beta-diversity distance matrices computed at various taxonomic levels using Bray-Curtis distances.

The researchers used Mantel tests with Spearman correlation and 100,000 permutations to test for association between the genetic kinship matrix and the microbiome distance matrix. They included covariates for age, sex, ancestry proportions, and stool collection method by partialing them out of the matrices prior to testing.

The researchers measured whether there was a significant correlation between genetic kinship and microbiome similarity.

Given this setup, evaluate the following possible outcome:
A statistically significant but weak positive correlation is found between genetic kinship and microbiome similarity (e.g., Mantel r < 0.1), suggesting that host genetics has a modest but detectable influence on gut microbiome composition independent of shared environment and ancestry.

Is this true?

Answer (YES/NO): NO